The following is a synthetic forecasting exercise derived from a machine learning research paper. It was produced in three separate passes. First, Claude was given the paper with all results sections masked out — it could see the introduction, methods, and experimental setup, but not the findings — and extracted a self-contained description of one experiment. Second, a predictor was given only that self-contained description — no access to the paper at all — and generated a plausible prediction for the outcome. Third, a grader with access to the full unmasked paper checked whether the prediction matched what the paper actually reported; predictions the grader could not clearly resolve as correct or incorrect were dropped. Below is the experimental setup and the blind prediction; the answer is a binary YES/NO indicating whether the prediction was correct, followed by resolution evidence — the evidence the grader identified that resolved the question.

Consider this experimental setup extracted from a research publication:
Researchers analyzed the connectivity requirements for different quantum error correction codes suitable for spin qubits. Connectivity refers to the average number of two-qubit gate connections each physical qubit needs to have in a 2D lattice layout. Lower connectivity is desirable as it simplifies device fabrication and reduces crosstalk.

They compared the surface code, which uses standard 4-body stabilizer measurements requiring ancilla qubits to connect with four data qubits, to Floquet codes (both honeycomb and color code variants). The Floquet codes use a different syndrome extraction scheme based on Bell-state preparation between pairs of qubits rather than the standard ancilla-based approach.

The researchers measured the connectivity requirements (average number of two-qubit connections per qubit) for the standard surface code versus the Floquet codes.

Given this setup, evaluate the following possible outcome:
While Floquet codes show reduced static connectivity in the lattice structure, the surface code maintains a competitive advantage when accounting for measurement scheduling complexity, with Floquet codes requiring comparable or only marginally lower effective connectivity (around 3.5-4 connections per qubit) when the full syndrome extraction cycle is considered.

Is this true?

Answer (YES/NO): NO